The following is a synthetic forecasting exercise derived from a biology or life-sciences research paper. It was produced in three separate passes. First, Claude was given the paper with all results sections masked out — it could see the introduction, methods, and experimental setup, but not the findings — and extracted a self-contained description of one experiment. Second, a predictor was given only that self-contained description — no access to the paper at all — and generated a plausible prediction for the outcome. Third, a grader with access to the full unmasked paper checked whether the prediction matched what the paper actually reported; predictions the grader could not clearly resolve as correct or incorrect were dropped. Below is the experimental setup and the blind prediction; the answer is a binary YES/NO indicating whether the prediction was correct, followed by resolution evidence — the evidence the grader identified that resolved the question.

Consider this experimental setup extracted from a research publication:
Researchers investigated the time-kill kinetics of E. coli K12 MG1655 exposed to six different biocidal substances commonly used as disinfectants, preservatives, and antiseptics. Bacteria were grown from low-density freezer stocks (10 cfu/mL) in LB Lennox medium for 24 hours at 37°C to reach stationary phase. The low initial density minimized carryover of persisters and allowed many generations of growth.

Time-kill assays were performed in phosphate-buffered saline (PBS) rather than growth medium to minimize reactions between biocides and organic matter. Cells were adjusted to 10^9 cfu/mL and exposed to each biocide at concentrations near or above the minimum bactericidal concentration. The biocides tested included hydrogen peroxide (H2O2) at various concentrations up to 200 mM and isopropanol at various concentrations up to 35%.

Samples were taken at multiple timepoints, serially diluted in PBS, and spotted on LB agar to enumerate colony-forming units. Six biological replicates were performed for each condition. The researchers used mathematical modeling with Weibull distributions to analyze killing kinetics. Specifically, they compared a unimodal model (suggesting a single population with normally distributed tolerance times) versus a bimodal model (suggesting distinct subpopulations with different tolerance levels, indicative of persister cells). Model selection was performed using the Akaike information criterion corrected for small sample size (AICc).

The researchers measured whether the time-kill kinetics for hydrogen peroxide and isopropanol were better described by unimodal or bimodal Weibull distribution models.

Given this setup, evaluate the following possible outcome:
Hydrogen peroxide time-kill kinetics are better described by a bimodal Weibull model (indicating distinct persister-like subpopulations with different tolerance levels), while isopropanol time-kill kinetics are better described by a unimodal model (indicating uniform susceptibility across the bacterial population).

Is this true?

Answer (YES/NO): NO